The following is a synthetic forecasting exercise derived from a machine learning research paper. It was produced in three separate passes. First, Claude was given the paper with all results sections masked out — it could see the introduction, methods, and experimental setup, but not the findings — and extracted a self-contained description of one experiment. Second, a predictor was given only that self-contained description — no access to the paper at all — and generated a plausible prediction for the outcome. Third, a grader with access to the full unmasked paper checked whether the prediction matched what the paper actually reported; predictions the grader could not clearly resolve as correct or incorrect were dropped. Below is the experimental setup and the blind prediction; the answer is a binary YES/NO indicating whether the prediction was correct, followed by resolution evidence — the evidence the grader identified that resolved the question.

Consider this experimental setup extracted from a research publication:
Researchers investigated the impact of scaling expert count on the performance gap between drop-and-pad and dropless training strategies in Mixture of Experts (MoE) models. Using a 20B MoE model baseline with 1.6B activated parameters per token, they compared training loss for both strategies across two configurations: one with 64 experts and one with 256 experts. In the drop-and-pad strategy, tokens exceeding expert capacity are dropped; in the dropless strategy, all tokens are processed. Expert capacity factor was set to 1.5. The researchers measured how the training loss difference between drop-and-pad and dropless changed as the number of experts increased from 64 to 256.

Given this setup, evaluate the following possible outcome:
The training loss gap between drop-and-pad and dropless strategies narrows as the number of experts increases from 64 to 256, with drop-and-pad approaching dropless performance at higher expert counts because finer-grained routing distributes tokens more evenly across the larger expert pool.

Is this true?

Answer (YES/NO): NO